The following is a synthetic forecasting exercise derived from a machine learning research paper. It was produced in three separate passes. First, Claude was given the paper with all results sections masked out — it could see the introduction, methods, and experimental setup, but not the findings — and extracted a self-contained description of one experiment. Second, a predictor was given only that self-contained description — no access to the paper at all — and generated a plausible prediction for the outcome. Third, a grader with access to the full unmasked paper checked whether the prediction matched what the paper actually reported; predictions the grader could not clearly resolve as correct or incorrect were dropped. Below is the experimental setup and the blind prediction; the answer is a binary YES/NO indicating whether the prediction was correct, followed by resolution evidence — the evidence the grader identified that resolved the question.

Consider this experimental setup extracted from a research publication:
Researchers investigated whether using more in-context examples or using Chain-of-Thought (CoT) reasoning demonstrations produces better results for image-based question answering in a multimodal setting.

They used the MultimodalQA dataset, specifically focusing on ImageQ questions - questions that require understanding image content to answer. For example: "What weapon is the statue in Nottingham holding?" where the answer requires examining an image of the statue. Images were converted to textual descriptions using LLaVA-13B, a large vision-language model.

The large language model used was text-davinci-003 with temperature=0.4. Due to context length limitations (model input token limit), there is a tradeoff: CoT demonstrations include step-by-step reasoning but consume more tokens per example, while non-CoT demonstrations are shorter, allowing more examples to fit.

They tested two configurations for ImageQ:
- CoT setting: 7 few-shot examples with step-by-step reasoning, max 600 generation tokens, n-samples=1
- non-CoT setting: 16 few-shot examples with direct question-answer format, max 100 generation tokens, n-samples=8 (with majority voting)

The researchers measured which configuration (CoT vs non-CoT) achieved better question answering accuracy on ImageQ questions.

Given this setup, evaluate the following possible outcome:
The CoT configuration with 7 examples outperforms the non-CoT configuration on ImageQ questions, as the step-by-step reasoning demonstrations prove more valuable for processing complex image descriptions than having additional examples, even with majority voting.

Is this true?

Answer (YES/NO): NO